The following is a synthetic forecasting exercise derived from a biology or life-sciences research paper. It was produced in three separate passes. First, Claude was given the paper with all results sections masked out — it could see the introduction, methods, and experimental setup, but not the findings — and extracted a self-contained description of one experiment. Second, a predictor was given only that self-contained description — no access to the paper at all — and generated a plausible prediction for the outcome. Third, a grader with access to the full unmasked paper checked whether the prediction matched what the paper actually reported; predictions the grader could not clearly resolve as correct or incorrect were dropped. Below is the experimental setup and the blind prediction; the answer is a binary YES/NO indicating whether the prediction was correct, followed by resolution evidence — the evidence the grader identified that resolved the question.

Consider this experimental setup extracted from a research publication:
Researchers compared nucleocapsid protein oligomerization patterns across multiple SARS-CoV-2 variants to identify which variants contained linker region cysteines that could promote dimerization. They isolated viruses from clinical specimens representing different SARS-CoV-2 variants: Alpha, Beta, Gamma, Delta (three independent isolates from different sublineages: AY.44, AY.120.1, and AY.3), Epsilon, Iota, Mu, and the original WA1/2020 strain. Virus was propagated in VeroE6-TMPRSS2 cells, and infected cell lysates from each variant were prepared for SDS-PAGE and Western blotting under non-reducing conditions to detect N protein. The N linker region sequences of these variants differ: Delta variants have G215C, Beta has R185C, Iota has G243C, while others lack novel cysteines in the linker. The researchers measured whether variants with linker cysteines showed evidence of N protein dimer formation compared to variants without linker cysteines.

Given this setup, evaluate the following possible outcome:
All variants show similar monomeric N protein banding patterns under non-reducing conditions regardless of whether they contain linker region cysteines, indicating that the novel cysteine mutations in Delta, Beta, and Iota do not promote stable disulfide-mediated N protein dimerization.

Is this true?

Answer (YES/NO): NO